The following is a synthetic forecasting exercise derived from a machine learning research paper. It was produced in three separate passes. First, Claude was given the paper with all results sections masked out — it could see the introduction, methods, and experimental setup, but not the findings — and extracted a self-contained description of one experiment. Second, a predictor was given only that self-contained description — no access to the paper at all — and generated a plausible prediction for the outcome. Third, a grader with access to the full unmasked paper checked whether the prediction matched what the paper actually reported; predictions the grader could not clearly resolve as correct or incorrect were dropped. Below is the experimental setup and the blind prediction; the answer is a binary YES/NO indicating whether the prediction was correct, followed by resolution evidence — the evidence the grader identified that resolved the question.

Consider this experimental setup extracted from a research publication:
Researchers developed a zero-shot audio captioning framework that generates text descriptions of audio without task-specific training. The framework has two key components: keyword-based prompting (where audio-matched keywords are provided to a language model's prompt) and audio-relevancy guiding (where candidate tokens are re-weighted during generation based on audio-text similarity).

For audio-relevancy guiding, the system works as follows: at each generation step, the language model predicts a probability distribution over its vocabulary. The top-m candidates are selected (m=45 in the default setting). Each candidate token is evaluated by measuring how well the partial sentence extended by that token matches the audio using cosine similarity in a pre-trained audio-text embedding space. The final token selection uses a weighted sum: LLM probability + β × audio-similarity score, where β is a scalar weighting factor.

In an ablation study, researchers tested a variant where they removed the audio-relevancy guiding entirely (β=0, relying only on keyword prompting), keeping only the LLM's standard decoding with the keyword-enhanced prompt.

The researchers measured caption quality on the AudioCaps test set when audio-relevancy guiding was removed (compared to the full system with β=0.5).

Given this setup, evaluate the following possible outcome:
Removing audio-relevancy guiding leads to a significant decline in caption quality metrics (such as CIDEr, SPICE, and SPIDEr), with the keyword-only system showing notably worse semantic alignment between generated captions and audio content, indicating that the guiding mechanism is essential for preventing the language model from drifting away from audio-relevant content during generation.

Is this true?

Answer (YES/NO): NO